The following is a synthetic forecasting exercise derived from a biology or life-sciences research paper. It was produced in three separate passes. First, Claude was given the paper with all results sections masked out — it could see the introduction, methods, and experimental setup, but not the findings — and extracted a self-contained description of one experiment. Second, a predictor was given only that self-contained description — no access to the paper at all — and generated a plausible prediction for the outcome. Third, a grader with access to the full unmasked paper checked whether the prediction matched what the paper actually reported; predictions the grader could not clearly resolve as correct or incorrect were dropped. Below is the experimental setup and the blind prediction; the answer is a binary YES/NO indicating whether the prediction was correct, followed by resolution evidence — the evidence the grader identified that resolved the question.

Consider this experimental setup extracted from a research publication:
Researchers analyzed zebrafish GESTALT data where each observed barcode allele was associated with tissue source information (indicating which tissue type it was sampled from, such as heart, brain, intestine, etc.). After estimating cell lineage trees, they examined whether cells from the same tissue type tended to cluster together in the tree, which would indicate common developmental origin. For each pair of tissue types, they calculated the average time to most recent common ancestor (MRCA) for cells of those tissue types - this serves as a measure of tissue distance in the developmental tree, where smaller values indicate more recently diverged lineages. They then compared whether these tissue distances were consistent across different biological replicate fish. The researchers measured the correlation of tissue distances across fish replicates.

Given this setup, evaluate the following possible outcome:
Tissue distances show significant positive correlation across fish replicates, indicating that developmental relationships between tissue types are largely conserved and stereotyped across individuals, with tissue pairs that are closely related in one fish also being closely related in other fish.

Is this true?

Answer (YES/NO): YES